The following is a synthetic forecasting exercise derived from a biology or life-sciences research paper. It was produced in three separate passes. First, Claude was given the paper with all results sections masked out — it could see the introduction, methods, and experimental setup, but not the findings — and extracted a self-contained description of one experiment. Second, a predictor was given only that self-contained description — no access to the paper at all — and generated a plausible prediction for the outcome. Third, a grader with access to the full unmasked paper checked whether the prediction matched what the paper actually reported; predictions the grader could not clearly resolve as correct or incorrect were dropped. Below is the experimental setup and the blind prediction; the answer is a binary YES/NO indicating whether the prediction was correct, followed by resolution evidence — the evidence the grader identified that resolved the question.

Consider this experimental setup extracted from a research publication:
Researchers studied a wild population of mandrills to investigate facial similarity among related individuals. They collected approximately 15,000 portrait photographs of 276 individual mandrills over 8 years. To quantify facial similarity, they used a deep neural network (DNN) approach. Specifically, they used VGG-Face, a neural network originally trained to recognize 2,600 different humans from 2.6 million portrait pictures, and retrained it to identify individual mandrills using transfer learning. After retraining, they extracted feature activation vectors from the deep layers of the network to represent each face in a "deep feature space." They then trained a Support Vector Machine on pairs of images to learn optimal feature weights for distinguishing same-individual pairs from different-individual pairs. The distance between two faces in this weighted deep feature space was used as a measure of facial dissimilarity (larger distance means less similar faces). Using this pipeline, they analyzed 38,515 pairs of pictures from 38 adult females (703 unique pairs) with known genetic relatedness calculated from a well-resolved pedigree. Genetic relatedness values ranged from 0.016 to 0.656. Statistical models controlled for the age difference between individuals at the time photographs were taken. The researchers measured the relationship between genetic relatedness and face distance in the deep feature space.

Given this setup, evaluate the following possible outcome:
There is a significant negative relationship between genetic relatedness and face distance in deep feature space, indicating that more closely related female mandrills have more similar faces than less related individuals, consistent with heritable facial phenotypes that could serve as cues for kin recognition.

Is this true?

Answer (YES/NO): YES